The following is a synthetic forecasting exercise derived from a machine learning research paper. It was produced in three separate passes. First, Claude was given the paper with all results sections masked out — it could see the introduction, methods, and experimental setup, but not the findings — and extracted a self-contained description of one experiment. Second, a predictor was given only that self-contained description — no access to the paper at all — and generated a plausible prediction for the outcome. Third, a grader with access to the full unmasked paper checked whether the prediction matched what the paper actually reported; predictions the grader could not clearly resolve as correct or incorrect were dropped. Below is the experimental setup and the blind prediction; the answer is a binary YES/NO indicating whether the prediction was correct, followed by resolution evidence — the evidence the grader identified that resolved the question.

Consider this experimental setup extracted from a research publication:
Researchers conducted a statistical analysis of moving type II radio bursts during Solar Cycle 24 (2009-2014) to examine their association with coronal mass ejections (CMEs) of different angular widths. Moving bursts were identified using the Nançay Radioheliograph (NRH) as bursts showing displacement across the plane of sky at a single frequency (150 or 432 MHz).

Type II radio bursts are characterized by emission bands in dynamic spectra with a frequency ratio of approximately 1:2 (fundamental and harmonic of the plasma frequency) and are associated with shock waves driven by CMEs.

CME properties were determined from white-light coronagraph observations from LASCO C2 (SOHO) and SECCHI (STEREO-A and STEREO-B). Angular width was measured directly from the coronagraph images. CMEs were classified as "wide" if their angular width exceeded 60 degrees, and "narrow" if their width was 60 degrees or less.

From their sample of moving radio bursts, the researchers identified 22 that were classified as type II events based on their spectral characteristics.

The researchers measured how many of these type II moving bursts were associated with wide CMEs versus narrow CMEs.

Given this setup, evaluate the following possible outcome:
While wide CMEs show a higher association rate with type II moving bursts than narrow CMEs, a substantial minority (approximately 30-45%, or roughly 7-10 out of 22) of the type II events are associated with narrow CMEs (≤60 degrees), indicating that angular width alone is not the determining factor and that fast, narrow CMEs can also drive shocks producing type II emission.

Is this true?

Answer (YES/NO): NO